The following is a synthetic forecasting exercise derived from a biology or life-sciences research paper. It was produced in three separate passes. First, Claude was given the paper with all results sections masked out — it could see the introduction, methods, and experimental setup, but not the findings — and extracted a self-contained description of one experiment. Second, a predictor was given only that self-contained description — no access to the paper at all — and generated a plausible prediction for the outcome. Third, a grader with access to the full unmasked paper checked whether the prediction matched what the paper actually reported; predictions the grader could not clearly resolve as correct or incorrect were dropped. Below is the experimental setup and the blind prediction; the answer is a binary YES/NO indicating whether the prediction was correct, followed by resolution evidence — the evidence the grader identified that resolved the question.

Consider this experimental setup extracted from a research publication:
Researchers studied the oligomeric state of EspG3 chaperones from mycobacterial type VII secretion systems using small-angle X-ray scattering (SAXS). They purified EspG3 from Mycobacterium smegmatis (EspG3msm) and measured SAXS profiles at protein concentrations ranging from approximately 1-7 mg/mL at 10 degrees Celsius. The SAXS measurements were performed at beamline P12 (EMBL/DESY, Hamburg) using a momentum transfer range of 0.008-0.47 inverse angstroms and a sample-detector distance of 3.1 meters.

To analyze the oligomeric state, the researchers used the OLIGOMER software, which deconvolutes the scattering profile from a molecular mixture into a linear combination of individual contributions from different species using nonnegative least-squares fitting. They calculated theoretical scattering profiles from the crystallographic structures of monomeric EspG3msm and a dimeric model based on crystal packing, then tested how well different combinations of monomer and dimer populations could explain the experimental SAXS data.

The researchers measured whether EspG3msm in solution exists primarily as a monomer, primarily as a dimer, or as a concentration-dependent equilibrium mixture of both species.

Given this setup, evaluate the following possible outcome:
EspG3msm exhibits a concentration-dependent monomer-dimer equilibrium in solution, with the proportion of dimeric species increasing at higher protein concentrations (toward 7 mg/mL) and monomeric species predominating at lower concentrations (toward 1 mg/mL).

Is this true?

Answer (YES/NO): NO